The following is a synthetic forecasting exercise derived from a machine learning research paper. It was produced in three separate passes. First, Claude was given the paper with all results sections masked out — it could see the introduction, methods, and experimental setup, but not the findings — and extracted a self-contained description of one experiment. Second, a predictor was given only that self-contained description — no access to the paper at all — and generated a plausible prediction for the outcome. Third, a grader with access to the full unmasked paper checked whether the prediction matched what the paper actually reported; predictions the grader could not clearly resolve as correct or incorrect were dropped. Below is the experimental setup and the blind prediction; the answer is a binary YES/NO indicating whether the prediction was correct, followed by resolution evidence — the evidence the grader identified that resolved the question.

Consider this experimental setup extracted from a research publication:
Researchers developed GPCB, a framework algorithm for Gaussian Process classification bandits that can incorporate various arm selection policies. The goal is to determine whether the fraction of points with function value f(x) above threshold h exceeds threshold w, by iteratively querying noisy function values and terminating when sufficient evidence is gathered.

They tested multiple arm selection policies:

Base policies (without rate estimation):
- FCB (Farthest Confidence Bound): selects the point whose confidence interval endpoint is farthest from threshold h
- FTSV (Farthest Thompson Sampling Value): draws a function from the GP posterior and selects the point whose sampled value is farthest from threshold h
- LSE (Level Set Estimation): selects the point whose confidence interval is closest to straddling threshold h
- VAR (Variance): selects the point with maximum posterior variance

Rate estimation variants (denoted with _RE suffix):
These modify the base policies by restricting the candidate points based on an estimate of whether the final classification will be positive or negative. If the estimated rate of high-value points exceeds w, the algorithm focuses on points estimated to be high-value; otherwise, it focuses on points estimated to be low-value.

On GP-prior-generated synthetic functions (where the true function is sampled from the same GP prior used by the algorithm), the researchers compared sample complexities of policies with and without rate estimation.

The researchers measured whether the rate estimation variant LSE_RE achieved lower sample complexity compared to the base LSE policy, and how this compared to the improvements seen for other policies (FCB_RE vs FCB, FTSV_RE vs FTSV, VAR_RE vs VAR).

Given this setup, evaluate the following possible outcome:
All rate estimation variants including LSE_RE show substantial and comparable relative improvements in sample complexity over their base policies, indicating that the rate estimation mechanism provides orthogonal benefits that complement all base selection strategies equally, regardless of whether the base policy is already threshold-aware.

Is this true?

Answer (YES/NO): NO